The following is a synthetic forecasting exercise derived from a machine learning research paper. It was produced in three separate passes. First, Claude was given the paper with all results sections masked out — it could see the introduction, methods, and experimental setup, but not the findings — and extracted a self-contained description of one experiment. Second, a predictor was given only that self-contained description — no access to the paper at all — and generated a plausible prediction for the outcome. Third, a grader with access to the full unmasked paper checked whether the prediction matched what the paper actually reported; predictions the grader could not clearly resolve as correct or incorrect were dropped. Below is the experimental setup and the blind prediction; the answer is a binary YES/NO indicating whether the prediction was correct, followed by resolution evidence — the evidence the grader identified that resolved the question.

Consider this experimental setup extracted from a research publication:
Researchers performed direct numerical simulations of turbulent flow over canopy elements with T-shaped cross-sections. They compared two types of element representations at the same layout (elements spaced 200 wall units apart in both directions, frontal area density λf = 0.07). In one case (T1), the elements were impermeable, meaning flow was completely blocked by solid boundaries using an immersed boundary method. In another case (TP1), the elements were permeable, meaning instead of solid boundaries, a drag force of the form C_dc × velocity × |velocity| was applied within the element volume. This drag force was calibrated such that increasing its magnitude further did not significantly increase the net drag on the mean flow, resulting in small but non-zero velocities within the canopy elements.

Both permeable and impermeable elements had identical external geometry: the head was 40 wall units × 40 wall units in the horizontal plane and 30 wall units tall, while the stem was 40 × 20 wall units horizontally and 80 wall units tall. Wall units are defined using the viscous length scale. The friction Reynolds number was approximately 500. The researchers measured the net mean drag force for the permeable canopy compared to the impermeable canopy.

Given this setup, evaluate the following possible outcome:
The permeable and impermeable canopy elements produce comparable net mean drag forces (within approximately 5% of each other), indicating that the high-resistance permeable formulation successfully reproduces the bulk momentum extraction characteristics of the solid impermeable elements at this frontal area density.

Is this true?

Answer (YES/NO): YES